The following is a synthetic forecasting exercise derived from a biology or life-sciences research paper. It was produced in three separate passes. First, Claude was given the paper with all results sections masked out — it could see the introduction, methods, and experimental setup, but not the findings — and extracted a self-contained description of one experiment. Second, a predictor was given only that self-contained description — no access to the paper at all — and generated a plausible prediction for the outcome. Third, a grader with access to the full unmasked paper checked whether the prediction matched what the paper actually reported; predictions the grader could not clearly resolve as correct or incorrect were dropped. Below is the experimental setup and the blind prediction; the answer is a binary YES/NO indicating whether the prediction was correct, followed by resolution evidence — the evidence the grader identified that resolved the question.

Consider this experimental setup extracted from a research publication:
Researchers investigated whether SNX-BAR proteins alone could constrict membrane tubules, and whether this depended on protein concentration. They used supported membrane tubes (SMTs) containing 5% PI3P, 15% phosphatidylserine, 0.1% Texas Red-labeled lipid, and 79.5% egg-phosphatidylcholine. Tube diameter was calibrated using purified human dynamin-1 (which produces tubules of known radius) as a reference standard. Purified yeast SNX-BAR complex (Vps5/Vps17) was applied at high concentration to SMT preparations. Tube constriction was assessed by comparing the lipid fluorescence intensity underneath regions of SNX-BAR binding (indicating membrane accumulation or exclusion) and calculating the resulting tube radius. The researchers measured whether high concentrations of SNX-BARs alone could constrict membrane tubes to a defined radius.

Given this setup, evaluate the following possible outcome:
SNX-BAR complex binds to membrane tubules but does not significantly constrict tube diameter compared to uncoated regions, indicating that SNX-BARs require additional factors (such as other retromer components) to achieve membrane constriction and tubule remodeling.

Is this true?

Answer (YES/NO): NO